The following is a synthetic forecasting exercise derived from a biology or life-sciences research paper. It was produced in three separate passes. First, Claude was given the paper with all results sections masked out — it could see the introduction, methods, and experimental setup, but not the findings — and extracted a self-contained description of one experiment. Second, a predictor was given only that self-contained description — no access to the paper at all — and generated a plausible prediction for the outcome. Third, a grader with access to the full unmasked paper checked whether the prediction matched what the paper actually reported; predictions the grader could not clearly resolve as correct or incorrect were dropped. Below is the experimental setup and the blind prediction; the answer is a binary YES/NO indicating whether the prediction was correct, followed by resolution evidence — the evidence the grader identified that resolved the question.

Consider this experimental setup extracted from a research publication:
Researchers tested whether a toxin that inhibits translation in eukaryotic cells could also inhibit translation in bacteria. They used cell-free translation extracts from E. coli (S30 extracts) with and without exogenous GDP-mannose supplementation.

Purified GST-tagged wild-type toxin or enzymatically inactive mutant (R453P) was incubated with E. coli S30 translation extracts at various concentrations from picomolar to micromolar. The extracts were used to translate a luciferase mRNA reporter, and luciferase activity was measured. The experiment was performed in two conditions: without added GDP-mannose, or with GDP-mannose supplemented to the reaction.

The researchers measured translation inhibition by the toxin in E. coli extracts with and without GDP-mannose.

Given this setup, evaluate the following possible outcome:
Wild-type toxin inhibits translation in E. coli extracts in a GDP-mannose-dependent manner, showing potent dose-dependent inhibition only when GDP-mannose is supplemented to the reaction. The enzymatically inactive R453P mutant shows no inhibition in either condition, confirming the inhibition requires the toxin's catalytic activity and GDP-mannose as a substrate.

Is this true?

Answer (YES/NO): NO